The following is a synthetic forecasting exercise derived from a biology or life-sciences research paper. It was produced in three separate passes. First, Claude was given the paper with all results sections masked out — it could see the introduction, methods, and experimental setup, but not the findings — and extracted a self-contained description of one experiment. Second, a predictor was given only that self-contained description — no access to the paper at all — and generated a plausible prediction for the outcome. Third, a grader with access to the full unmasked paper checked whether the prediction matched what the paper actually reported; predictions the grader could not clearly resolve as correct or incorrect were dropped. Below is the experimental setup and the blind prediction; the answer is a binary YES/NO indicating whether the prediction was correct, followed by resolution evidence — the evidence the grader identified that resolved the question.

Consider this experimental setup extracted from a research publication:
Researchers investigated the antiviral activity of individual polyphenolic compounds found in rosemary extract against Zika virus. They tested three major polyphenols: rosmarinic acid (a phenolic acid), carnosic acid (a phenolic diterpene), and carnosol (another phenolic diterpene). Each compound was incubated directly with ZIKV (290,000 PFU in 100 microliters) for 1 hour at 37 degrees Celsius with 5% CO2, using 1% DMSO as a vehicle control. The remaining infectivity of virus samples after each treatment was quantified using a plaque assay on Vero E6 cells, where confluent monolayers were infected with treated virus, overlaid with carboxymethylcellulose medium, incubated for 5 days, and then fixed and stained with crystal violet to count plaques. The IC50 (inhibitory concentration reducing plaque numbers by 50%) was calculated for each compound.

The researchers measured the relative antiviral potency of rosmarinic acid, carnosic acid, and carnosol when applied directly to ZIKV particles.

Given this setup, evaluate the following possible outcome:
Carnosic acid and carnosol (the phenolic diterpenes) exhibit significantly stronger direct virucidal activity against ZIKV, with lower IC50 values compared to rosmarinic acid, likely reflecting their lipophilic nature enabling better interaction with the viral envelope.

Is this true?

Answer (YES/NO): YES